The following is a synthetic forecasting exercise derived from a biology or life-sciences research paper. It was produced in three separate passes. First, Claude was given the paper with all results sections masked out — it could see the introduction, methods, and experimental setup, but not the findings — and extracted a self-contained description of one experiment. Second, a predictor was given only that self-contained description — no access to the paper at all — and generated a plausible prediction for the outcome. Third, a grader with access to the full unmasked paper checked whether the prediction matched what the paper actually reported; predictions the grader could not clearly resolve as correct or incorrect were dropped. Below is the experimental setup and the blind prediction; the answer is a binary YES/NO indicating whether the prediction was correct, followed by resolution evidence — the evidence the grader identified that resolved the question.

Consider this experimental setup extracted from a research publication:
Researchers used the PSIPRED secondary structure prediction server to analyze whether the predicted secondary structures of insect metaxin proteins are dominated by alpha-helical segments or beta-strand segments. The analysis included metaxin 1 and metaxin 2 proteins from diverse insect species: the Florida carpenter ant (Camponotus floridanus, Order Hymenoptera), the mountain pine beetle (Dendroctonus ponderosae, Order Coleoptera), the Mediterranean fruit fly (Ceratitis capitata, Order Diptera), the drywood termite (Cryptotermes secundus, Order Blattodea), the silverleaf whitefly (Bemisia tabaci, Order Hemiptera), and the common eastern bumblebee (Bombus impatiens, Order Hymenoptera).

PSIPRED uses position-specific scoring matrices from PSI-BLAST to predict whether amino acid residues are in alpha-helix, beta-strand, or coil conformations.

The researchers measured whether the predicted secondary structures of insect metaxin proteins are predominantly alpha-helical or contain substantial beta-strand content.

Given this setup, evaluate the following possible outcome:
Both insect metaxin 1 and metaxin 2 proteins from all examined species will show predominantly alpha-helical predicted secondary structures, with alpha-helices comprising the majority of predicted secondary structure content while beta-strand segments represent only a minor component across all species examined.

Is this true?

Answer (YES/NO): YES